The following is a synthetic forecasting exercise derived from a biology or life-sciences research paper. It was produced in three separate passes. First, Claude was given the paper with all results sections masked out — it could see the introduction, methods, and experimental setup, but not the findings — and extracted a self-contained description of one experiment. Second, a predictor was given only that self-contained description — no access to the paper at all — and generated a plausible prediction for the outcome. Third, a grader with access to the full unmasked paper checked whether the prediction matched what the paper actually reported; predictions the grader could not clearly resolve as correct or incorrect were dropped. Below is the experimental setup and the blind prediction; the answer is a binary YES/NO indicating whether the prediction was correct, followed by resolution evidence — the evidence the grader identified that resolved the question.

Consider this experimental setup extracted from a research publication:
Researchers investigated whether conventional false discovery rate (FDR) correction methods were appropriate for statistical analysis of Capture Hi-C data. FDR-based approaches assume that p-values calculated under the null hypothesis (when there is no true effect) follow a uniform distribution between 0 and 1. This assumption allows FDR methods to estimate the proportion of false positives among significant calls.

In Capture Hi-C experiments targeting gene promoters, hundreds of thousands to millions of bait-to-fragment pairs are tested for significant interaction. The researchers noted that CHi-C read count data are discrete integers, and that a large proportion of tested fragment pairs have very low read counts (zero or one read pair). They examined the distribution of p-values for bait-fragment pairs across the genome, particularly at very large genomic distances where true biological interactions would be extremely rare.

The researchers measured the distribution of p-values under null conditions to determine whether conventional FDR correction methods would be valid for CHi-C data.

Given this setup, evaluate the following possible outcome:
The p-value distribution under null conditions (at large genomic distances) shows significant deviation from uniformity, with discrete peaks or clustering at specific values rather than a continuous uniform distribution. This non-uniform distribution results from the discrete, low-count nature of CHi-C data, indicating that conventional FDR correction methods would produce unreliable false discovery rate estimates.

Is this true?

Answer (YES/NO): YES